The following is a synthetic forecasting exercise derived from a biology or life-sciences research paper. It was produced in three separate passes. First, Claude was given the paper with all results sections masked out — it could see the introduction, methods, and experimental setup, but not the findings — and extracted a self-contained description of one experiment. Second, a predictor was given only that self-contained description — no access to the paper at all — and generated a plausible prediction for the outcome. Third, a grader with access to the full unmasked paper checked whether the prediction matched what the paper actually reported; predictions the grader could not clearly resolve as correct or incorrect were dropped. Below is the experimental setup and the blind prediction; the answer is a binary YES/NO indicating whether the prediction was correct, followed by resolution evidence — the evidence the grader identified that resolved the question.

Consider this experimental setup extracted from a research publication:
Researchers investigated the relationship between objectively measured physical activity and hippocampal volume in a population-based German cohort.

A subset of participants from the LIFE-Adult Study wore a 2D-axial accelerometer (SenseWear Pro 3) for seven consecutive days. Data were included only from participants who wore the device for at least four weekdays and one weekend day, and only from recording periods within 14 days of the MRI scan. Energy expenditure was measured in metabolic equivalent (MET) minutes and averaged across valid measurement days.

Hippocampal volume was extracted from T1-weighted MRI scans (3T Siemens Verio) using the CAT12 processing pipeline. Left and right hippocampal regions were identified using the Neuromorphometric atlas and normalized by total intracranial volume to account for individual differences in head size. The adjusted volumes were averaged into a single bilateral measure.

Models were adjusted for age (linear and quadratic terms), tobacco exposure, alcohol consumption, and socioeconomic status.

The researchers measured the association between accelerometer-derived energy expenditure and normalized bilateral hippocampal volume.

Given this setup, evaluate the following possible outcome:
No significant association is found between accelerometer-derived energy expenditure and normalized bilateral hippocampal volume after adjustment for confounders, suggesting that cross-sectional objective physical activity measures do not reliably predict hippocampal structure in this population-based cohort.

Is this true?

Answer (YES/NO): YES